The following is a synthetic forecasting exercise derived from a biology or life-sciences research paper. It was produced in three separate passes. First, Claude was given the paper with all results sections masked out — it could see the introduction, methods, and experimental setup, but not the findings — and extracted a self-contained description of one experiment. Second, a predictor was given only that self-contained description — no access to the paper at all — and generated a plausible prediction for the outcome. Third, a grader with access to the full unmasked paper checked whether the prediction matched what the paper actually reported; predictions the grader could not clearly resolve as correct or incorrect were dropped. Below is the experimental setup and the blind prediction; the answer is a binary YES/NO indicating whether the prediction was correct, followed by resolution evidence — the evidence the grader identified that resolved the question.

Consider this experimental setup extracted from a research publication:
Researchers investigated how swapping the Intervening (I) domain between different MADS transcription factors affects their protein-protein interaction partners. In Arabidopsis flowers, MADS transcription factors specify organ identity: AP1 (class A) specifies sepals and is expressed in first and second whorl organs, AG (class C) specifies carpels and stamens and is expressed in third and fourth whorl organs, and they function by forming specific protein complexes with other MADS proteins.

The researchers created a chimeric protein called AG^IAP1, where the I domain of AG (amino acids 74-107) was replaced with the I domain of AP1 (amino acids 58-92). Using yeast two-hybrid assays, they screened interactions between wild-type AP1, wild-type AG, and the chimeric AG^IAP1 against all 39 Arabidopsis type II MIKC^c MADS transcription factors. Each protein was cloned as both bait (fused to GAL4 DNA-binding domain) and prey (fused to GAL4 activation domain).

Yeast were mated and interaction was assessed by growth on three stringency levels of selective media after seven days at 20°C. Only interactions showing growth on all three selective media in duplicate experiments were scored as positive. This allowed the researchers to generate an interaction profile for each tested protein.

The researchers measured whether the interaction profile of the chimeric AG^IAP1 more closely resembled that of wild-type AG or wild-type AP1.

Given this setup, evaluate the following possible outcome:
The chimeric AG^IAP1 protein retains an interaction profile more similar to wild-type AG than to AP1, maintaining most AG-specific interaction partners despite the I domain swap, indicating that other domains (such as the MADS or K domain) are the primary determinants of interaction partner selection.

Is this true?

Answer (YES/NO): NO